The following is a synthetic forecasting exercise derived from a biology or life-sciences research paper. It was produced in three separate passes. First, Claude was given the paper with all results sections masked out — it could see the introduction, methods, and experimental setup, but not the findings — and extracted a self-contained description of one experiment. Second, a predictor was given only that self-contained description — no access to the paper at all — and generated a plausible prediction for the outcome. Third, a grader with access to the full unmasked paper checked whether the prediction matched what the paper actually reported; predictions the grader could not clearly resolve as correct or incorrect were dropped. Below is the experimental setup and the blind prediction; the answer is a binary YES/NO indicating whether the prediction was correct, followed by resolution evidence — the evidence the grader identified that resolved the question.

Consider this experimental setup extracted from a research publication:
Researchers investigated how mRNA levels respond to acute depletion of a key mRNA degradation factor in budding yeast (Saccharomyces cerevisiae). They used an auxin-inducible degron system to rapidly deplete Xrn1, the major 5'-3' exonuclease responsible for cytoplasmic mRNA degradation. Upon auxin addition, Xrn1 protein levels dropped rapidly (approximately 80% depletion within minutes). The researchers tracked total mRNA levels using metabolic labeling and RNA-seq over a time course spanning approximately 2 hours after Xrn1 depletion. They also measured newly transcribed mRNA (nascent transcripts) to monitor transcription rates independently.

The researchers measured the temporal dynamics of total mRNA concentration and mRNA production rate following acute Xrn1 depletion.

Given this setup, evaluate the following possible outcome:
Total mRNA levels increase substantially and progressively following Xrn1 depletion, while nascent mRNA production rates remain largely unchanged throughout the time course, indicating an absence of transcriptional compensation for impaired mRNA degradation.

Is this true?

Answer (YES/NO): NO